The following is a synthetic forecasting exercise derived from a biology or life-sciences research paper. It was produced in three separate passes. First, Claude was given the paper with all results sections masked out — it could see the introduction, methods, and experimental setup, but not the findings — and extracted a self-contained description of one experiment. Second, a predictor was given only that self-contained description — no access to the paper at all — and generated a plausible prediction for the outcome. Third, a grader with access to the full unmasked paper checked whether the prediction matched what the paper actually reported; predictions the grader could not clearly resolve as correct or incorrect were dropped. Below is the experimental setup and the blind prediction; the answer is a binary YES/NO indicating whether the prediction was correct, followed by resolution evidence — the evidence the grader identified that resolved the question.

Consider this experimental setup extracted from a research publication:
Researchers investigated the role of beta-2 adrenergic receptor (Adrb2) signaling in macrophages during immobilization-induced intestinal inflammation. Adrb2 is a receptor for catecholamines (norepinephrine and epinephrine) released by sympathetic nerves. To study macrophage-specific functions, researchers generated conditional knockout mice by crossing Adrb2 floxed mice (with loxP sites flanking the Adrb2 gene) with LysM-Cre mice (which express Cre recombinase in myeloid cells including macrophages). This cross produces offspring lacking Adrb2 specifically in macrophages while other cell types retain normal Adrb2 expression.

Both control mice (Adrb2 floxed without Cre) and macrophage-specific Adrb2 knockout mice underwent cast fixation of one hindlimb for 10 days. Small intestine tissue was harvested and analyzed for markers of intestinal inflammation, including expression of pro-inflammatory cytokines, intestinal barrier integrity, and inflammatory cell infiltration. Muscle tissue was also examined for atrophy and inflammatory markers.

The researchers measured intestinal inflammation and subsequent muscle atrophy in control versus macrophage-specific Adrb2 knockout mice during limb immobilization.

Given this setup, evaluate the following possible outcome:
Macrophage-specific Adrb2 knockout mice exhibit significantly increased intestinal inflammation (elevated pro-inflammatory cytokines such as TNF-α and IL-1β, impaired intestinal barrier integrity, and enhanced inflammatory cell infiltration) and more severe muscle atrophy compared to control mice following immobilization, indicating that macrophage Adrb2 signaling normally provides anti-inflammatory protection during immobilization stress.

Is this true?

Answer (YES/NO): NO